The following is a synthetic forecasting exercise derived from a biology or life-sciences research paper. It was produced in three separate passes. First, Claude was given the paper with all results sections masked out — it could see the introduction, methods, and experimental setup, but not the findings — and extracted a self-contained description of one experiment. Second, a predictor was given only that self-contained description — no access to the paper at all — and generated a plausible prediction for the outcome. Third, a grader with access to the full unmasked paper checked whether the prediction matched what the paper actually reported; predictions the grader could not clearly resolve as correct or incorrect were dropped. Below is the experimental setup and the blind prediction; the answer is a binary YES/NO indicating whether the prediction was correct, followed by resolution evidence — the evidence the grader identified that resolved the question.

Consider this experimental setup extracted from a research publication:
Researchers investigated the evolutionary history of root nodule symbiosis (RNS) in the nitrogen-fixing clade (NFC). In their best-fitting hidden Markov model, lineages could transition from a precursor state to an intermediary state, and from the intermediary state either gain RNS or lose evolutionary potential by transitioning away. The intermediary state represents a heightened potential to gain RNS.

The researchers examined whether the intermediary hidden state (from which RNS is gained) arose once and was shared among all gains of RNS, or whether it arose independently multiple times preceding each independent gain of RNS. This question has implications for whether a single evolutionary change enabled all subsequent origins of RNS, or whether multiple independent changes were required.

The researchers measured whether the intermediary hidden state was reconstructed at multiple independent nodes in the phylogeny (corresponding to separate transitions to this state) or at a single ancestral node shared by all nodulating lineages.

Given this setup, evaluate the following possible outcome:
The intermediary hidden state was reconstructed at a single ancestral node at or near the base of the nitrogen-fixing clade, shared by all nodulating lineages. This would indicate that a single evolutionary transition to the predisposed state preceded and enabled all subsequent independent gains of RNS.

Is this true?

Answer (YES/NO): NO